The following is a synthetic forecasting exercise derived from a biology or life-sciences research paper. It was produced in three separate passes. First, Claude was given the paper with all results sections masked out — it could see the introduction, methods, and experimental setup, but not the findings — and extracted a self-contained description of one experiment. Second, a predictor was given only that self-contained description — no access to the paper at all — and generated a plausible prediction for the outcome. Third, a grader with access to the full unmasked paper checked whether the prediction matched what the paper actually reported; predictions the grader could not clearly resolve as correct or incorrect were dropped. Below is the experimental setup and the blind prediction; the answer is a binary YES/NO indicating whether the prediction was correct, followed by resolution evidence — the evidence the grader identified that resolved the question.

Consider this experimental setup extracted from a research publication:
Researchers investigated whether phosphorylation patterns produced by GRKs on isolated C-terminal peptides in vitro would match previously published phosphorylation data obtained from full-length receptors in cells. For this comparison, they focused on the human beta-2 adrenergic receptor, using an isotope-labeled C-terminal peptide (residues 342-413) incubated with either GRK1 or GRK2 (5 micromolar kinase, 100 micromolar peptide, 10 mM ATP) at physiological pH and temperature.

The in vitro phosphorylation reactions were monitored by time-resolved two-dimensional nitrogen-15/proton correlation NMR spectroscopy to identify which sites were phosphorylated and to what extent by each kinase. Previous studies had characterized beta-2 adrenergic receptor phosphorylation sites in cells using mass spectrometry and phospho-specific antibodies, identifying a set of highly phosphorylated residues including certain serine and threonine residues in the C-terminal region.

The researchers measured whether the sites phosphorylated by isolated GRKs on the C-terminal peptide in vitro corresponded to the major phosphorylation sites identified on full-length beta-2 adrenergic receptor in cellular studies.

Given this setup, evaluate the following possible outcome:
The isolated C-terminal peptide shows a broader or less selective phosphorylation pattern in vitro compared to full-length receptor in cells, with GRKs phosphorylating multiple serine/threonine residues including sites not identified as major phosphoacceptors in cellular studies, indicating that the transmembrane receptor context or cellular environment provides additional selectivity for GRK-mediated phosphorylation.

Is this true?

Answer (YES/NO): NO